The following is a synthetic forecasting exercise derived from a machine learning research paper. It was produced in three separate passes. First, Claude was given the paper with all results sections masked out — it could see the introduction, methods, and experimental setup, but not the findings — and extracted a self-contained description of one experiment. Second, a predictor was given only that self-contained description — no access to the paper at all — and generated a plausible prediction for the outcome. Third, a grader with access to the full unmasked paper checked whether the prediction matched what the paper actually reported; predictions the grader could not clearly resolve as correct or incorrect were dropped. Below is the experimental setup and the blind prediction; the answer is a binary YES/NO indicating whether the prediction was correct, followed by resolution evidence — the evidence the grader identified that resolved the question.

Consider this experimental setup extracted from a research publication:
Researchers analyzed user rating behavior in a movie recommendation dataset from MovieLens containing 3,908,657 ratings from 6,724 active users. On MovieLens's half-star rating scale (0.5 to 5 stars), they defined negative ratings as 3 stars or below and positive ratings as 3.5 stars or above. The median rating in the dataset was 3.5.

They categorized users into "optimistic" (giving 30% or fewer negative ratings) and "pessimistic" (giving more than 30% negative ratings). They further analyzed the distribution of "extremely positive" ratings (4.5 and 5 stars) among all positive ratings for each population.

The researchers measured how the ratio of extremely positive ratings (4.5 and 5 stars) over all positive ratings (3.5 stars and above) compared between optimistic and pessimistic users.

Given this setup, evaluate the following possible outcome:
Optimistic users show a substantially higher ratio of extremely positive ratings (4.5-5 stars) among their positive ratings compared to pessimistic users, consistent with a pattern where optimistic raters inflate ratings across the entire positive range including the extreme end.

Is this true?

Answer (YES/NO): YES